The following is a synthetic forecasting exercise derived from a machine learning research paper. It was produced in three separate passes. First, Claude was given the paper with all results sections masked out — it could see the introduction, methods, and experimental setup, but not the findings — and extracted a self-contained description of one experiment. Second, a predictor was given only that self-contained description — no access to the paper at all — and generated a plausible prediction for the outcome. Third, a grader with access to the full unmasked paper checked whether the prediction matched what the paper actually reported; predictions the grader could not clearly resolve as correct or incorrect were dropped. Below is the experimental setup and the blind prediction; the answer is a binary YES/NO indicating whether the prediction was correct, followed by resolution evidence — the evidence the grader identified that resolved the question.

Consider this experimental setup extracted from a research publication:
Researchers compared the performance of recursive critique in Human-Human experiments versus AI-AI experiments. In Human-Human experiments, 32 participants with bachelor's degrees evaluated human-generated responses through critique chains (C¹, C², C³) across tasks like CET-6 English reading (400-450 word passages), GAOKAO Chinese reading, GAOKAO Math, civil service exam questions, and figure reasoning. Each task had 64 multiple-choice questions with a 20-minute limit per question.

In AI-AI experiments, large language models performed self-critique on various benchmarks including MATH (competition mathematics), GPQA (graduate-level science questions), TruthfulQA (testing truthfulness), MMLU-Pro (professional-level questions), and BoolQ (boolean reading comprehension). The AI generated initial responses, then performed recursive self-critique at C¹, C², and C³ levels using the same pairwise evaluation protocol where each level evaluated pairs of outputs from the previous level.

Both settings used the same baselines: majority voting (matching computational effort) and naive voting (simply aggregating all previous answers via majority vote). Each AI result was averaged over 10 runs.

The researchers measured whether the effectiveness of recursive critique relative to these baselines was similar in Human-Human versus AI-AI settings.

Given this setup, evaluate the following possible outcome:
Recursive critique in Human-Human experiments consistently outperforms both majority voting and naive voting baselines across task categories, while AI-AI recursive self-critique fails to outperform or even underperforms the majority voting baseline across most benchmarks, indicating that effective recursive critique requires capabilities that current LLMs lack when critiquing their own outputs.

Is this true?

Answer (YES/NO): NO